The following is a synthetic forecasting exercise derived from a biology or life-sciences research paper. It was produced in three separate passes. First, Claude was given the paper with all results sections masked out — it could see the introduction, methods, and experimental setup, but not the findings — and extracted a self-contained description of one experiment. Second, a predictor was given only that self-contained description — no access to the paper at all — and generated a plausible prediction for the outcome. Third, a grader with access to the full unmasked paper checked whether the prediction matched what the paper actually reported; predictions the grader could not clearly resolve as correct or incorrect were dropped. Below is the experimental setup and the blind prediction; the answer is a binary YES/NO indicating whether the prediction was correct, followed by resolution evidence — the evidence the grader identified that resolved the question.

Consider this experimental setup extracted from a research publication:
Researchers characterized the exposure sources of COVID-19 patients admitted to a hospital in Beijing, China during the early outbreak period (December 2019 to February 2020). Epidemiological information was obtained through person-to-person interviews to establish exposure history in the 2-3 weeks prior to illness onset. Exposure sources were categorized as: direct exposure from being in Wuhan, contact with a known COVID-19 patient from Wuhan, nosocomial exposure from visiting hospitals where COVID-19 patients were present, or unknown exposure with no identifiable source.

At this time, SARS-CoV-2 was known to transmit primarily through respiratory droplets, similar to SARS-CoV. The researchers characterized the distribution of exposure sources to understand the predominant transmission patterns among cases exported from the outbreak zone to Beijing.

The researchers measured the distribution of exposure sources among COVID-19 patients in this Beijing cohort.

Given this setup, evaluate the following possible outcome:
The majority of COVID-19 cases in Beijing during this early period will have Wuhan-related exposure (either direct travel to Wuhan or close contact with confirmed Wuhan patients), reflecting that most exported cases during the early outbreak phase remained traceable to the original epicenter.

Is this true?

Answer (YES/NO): YES